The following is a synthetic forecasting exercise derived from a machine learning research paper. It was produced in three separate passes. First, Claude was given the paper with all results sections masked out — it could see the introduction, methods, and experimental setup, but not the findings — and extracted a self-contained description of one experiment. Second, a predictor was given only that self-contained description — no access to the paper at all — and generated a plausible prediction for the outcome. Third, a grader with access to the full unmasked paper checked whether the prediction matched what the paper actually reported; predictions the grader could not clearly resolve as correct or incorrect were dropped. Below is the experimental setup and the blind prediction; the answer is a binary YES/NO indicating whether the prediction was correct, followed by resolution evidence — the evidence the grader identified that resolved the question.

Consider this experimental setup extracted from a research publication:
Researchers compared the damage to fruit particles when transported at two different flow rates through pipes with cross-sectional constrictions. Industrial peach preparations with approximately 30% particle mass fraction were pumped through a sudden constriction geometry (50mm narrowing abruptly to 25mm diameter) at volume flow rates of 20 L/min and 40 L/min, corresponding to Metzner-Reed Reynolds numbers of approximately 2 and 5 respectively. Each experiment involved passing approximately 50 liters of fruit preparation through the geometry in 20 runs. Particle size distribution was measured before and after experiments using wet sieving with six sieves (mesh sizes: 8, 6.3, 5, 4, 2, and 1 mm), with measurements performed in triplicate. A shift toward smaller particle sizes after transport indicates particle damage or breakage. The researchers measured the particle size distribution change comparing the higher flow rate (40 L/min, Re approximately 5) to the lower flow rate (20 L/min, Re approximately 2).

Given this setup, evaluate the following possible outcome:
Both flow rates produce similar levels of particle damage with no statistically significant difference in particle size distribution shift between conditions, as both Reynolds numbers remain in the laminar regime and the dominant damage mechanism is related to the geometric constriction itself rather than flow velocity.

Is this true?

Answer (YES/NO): NO